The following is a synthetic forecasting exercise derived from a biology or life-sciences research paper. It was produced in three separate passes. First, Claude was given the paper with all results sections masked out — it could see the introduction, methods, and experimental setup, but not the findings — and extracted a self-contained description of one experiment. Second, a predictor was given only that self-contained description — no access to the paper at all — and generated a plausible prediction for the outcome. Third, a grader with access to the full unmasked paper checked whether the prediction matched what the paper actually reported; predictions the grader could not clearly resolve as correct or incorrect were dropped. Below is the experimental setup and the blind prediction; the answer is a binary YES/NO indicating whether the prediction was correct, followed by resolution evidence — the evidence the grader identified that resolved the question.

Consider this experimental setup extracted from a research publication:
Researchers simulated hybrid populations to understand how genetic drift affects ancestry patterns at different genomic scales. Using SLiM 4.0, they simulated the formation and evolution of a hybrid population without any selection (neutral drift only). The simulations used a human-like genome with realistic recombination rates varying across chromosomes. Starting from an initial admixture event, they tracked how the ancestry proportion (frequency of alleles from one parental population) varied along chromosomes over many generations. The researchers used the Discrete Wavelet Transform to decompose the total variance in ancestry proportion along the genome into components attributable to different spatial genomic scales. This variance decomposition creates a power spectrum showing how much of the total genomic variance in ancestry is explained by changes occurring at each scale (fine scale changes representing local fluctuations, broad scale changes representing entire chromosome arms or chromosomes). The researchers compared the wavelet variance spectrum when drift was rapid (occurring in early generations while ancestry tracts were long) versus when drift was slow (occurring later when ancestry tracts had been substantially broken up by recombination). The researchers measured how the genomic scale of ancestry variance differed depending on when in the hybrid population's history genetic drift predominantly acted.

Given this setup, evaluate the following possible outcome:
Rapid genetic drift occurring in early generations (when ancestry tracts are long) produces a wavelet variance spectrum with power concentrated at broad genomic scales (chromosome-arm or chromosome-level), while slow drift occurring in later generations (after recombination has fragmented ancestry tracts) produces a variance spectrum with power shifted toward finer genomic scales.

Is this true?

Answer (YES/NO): YES